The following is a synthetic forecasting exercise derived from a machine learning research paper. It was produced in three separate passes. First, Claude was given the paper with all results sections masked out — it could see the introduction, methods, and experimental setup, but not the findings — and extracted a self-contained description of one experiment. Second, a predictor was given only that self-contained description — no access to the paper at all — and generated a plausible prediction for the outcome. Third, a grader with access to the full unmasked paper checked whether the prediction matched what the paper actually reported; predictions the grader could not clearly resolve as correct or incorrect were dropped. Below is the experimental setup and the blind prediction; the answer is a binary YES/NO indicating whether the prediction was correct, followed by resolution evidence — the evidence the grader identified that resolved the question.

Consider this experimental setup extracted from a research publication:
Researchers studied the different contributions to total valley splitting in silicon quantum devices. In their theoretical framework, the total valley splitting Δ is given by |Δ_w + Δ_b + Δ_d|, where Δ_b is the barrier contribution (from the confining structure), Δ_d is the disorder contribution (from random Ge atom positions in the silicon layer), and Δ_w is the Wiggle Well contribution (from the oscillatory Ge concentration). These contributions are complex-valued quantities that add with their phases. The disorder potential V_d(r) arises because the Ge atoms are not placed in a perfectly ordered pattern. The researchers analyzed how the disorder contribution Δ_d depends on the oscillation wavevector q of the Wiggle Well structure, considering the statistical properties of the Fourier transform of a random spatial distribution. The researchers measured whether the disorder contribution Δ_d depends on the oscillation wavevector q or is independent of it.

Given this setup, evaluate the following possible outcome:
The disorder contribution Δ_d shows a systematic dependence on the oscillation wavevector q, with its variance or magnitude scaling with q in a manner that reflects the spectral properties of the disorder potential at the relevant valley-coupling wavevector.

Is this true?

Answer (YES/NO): NO